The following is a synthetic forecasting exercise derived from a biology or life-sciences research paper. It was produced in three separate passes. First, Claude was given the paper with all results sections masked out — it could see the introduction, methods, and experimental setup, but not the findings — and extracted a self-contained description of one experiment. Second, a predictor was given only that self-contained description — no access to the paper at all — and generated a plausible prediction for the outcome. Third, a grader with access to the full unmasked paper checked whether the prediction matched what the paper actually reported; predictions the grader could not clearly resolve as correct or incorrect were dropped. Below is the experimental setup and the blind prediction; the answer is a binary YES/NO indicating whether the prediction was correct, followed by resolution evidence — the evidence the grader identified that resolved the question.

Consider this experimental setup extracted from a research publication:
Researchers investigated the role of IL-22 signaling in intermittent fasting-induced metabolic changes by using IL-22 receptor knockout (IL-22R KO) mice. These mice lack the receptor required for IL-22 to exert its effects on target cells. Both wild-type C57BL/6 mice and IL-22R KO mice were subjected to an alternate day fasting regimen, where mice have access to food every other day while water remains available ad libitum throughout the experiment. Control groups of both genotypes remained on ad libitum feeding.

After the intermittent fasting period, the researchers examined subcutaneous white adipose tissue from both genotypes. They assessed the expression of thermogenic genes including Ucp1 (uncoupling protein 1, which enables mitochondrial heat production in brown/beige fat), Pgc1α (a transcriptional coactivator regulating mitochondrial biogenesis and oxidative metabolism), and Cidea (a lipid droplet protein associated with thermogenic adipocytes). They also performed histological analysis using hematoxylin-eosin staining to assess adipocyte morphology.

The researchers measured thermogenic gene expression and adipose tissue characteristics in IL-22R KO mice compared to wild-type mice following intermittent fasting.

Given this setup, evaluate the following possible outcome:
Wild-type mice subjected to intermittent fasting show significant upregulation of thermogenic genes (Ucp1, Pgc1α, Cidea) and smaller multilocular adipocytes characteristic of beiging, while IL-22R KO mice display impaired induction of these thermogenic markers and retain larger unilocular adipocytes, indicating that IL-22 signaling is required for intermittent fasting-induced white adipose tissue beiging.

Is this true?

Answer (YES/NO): YES